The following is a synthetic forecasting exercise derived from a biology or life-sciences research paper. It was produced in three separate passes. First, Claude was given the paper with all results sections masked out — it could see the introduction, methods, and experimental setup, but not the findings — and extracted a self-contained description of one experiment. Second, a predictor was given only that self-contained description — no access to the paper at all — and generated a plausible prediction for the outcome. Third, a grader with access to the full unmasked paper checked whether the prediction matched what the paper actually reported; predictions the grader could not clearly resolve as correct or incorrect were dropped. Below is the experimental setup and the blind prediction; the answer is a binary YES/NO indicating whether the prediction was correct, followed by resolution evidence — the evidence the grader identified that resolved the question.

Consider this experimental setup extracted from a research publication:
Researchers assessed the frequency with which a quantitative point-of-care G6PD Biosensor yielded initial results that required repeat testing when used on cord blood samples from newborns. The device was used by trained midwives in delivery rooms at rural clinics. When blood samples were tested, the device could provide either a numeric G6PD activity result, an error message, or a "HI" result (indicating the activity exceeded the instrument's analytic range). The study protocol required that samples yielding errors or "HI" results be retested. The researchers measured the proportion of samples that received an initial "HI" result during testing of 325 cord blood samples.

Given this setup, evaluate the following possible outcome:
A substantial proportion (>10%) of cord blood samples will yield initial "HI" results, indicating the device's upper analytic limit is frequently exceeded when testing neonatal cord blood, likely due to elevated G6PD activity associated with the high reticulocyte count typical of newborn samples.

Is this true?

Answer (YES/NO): NO